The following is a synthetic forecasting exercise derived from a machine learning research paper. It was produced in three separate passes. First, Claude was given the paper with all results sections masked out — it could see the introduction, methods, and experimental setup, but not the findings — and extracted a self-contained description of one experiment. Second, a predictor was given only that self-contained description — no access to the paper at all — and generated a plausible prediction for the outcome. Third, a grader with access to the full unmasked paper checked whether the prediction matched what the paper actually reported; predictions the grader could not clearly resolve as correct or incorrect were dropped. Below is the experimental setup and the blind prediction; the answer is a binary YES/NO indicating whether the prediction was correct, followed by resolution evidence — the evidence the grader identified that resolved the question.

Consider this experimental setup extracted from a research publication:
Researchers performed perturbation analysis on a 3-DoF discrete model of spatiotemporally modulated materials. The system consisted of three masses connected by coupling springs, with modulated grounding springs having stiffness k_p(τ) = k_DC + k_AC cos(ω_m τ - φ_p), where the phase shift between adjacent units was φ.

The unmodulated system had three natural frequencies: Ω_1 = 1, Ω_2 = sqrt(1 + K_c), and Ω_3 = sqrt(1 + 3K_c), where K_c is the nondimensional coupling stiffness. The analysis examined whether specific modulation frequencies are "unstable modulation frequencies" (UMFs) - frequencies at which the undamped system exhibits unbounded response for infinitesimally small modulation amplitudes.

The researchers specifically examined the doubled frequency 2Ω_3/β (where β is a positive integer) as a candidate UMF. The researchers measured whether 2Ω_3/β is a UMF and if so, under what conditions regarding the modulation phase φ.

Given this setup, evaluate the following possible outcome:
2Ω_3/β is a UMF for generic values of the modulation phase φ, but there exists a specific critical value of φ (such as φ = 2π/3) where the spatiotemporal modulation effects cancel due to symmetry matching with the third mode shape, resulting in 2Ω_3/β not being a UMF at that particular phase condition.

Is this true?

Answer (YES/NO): NO